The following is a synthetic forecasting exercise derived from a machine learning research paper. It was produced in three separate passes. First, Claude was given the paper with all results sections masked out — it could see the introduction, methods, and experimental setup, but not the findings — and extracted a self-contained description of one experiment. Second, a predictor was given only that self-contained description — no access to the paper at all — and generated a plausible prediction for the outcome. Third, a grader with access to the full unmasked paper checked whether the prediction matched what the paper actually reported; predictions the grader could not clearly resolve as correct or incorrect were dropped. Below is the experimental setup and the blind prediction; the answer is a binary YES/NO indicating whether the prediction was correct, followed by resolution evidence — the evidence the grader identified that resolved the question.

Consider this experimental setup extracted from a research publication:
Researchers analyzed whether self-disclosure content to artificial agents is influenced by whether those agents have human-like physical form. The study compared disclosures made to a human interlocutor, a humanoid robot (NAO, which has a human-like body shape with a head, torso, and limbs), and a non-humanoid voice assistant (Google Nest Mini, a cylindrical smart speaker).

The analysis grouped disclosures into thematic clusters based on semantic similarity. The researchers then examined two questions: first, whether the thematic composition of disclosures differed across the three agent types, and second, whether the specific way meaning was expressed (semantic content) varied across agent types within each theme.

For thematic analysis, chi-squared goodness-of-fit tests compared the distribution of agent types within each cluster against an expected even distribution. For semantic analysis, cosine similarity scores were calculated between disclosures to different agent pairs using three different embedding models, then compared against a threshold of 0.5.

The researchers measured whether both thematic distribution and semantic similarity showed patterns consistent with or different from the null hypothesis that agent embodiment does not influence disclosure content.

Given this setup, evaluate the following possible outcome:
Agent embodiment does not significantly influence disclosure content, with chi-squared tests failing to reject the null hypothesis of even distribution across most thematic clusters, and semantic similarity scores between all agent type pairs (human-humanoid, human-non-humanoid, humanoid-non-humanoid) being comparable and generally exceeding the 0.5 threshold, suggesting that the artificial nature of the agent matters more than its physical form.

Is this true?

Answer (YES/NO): YES